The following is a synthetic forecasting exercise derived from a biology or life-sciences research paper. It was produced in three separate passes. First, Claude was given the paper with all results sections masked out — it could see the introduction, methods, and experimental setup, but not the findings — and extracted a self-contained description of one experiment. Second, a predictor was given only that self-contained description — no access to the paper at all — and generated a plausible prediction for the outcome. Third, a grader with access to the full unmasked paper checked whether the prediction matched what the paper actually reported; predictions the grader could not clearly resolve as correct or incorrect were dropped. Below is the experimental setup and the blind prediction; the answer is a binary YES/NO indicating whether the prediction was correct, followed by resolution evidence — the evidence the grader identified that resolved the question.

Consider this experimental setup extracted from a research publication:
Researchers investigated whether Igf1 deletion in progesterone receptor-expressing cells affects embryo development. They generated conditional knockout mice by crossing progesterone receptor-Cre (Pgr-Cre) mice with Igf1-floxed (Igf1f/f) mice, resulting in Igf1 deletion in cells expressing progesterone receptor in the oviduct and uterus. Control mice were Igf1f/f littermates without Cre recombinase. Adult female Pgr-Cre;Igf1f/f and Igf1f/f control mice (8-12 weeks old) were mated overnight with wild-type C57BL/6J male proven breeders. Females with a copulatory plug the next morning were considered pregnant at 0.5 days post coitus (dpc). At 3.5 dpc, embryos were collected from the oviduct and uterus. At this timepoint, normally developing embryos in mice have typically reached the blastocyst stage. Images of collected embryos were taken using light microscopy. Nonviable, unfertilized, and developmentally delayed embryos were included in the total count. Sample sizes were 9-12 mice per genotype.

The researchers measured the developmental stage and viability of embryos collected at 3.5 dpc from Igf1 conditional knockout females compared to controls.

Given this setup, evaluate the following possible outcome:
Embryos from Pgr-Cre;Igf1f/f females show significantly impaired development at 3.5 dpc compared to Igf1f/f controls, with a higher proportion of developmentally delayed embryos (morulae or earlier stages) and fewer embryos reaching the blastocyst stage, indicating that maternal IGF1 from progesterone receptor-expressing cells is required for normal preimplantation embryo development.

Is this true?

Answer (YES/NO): NO